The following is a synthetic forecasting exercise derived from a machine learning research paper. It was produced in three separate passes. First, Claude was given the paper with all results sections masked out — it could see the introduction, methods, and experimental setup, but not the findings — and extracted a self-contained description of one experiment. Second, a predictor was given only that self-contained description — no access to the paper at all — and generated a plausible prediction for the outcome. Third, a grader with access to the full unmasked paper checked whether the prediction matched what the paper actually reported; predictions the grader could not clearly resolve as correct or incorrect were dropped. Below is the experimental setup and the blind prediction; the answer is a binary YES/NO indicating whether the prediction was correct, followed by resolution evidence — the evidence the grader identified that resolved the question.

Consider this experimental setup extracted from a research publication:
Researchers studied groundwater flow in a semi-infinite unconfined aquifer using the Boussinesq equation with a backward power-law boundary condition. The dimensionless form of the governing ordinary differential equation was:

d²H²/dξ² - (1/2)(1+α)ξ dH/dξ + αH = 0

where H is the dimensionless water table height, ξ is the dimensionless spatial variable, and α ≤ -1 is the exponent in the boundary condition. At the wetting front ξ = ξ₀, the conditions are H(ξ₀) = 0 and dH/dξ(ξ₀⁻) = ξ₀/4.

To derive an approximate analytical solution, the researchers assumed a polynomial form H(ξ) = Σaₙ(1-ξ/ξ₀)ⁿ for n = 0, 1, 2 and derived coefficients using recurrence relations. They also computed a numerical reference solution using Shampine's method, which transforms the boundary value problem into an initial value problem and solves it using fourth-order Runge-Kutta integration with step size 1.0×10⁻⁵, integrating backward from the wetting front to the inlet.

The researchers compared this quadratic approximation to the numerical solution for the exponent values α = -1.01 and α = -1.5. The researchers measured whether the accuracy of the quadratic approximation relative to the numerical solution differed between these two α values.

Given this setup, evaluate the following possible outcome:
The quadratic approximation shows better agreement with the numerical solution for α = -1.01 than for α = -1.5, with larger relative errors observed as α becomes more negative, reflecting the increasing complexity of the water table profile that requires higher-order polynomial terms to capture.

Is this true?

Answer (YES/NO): NO